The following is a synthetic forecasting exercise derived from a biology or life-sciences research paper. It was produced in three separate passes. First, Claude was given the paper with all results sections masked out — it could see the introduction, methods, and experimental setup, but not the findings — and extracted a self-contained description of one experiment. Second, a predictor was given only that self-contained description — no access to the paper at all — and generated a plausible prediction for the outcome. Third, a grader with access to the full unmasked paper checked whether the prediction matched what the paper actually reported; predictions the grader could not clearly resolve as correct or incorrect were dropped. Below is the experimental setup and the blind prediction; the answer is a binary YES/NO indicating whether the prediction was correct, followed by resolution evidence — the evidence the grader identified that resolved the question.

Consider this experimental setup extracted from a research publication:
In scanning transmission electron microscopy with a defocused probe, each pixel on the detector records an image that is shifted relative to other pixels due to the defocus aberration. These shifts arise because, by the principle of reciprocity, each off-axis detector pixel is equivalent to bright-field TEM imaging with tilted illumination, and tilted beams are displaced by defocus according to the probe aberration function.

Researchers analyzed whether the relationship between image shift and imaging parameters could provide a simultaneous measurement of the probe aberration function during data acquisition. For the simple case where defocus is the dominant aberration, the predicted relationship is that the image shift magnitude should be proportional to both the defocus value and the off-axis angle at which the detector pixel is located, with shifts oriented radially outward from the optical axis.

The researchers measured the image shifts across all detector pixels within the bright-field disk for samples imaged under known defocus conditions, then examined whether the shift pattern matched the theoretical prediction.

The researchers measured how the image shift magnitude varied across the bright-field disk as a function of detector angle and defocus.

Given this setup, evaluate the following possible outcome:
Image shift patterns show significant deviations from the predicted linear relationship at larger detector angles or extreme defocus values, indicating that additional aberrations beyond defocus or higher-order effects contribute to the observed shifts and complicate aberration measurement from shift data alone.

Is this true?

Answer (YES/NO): NO